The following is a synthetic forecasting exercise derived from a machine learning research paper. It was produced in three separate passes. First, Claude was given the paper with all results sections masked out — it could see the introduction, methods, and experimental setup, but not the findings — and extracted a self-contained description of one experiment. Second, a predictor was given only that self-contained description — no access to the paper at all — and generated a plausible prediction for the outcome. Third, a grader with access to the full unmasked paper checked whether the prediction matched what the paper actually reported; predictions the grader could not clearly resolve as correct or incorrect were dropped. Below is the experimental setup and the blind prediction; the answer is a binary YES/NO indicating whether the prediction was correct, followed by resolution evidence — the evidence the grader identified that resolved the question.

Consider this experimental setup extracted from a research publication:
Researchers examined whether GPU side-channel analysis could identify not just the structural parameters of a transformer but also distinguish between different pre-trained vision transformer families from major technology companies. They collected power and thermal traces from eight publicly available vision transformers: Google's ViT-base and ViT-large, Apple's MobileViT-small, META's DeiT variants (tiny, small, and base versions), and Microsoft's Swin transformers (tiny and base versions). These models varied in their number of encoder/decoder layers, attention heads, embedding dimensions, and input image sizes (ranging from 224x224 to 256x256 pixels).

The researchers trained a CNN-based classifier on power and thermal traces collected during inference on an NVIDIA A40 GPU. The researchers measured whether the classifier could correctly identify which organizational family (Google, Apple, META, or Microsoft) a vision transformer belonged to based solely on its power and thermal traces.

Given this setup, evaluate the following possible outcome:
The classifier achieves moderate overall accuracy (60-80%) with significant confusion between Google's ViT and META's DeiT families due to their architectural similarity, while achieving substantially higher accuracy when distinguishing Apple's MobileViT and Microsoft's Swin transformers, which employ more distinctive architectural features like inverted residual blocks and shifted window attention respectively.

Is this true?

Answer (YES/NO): NO